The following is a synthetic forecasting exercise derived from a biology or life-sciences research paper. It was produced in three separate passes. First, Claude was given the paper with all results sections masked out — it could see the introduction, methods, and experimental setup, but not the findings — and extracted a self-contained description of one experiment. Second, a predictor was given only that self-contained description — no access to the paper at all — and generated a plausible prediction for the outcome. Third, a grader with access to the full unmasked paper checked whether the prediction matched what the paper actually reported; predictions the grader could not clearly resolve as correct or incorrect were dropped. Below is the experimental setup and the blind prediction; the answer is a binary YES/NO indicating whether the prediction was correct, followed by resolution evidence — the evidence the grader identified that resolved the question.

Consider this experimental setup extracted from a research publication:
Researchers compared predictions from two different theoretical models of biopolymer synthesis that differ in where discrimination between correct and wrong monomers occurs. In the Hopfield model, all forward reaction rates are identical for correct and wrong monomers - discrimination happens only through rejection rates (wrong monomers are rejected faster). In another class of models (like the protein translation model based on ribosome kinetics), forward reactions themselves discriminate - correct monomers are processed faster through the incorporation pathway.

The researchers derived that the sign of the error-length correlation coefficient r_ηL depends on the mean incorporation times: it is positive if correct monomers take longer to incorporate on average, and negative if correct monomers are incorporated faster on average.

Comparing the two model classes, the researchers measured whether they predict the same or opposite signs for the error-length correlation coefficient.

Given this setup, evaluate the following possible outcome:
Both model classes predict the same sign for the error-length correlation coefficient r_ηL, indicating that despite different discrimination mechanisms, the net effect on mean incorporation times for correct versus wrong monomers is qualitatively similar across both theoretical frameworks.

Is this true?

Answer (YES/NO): NO